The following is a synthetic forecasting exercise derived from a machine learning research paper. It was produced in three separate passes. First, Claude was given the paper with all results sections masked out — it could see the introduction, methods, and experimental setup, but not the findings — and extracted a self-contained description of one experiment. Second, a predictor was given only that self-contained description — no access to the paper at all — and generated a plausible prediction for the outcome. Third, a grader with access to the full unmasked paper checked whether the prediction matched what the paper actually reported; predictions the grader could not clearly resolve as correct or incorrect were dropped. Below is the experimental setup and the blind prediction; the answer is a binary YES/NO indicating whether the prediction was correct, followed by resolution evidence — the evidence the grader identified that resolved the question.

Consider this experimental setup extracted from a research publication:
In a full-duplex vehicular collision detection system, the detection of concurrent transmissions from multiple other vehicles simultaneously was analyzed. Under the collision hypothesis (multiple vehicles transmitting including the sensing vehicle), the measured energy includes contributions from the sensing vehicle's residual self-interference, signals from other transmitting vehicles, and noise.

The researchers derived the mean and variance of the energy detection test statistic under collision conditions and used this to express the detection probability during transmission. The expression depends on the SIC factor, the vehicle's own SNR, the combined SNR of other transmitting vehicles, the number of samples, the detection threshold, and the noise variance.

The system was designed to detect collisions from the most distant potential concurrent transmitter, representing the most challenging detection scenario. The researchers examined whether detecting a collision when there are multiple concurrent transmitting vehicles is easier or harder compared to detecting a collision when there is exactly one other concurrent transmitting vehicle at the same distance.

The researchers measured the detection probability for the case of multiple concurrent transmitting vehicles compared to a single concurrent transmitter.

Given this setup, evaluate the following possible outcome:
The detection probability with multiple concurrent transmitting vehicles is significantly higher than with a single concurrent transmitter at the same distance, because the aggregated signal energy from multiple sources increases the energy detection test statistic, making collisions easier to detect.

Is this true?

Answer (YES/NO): YES